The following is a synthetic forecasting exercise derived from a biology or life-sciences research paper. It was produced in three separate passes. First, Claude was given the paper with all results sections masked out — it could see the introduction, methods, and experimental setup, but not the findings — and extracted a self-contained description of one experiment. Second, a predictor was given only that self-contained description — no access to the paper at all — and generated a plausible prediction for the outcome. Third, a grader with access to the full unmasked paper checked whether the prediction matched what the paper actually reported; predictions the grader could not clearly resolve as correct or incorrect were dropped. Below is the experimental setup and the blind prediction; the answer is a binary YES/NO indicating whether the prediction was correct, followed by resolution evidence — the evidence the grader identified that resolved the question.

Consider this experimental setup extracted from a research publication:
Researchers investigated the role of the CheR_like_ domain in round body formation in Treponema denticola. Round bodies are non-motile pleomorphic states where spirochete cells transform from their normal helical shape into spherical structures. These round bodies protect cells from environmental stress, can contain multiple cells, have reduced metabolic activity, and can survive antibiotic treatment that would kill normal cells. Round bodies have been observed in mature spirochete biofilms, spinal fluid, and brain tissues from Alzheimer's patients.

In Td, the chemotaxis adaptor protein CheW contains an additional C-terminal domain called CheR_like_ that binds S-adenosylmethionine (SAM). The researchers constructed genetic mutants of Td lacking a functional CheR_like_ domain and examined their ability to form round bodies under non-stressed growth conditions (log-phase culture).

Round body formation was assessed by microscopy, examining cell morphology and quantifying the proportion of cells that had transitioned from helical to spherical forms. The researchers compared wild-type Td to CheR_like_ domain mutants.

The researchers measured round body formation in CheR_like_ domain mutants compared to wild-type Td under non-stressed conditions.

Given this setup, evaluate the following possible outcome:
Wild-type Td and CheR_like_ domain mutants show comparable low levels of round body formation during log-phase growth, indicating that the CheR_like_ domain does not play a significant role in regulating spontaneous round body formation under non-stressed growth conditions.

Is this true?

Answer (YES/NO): NO